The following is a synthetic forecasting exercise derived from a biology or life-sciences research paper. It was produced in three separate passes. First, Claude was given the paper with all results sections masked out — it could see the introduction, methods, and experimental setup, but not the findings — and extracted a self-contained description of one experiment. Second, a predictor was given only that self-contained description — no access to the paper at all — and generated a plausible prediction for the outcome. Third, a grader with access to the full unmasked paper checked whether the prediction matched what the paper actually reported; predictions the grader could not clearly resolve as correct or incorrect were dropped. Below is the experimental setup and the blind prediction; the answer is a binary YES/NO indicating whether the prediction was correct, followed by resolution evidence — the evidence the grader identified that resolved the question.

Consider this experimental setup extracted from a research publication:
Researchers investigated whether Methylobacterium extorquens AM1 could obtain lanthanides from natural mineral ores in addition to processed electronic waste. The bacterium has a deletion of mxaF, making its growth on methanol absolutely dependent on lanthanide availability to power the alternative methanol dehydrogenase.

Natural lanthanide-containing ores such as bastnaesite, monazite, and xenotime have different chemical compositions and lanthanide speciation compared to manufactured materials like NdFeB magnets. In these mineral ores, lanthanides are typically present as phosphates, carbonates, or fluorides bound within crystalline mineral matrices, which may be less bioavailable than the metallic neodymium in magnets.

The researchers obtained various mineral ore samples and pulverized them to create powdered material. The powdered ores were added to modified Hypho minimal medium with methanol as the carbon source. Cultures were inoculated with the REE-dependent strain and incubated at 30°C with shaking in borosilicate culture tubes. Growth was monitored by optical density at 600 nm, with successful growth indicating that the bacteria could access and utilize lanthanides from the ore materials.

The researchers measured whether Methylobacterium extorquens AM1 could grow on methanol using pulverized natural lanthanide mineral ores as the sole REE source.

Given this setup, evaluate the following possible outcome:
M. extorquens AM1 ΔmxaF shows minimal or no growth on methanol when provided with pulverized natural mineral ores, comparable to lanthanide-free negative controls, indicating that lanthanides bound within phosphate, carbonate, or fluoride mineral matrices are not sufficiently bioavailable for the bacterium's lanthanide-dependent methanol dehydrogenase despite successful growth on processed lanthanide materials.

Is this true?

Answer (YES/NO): NO